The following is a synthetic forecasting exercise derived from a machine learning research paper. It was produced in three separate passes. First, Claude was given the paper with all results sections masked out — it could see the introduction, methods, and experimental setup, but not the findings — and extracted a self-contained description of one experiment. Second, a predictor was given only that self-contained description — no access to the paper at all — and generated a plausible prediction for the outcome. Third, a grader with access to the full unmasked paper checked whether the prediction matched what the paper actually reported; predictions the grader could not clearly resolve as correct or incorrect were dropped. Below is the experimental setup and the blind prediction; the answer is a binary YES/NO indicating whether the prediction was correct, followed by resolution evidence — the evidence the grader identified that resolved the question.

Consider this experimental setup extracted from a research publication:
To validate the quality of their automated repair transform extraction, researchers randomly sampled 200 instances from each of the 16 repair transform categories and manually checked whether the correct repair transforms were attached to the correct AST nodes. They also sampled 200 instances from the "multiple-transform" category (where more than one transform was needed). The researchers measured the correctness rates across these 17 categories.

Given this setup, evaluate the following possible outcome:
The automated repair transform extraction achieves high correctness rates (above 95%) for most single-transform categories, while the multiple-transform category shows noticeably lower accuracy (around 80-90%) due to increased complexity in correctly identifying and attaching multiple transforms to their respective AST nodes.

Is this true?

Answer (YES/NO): NO